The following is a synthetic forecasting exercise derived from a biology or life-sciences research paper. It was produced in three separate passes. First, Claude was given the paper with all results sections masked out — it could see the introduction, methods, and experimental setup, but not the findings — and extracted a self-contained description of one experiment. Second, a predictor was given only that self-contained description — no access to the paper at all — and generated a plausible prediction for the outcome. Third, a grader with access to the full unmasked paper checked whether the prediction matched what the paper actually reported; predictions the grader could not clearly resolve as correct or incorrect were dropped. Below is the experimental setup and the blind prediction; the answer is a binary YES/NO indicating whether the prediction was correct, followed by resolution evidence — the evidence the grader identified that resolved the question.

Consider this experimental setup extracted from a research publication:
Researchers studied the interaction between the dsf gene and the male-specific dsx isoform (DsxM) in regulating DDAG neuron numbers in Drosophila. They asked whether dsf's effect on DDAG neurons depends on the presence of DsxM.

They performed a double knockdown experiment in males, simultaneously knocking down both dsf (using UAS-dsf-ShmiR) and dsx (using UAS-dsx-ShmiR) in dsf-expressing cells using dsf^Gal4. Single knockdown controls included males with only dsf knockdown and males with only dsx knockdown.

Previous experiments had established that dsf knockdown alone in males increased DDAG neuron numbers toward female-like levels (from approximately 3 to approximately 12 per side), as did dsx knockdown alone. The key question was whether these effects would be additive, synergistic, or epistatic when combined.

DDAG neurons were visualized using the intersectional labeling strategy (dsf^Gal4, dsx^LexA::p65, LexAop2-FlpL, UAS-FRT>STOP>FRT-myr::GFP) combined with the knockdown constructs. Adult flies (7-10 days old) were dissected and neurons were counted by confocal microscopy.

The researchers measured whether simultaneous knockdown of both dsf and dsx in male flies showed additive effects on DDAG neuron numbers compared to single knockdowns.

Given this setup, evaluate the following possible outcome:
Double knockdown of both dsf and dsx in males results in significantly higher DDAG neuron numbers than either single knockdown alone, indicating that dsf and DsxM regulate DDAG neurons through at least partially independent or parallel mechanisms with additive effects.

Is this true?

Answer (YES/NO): NO